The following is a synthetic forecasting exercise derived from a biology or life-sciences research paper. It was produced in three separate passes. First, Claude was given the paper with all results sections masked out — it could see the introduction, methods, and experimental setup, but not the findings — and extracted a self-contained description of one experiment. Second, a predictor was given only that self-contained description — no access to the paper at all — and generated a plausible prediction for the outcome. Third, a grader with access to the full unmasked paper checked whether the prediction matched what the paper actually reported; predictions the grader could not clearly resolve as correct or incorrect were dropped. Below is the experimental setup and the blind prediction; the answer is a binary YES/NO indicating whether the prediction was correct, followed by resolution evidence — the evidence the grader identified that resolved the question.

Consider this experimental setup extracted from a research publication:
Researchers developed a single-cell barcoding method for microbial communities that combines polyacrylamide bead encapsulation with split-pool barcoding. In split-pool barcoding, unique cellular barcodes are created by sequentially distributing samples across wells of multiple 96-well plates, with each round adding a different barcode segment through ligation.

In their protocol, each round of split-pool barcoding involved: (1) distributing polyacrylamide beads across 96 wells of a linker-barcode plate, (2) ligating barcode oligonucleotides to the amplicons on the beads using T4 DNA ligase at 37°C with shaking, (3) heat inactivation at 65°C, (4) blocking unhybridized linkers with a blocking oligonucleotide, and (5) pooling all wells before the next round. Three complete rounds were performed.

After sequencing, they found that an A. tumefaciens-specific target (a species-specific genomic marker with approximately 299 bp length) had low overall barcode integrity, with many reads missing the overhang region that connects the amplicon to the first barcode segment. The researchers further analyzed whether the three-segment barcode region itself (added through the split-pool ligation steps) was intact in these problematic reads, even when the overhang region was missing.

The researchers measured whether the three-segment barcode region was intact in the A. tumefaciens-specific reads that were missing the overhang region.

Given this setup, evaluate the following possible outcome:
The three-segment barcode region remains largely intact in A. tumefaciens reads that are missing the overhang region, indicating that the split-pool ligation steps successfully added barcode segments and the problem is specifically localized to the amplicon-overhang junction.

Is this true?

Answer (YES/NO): YES